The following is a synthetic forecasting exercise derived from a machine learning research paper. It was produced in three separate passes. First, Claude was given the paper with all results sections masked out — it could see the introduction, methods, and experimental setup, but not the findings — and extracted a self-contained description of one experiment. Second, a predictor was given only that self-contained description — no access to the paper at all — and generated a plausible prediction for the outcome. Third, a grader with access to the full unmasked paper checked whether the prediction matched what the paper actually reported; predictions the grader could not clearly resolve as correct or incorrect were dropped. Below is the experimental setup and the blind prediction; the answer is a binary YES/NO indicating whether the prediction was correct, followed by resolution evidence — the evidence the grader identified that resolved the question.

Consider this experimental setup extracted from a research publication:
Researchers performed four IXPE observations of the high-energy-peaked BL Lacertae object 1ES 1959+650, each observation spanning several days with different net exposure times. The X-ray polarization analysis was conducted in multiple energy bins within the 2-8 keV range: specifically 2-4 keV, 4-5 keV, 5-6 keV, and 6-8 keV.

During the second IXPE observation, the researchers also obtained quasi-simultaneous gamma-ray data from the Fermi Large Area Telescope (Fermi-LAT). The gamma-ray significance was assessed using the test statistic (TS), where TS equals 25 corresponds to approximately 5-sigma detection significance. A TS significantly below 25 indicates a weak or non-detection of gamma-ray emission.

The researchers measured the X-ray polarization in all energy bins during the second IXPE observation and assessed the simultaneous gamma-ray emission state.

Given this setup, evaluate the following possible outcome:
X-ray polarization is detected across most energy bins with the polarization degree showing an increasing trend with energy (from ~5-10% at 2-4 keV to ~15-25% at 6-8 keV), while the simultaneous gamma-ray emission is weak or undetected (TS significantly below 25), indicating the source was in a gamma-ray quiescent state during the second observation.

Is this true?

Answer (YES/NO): NO